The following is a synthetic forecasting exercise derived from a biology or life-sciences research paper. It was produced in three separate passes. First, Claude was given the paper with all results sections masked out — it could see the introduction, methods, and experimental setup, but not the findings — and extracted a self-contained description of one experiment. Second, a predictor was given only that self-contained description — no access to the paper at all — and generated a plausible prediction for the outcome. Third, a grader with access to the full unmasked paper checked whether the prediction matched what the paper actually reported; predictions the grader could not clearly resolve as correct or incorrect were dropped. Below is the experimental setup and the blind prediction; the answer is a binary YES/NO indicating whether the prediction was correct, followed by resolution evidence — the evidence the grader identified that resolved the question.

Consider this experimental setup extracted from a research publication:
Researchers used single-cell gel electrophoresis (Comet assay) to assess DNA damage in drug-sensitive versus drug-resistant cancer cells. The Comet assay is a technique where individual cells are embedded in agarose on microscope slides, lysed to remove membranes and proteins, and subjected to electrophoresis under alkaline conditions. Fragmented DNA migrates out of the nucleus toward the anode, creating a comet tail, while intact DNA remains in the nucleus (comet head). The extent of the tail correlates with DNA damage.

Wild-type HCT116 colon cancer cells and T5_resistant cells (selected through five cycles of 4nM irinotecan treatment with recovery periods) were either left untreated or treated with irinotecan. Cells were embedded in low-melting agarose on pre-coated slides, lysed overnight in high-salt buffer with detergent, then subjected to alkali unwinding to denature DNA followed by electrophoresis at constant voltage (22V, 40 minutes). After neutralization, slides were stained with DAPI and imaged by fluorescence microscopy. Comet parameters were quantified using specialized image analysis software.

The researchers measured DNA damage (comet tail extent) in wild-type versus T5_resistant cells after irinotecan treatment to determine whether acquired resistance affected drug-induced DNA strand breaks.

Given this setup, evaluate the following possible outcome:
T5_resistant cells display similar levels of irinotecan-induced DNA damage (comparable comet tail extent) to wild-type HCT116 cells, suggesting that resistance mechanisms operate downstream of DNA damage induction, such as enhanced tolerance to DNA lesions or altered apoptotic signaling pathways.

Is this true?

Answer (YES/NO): NO